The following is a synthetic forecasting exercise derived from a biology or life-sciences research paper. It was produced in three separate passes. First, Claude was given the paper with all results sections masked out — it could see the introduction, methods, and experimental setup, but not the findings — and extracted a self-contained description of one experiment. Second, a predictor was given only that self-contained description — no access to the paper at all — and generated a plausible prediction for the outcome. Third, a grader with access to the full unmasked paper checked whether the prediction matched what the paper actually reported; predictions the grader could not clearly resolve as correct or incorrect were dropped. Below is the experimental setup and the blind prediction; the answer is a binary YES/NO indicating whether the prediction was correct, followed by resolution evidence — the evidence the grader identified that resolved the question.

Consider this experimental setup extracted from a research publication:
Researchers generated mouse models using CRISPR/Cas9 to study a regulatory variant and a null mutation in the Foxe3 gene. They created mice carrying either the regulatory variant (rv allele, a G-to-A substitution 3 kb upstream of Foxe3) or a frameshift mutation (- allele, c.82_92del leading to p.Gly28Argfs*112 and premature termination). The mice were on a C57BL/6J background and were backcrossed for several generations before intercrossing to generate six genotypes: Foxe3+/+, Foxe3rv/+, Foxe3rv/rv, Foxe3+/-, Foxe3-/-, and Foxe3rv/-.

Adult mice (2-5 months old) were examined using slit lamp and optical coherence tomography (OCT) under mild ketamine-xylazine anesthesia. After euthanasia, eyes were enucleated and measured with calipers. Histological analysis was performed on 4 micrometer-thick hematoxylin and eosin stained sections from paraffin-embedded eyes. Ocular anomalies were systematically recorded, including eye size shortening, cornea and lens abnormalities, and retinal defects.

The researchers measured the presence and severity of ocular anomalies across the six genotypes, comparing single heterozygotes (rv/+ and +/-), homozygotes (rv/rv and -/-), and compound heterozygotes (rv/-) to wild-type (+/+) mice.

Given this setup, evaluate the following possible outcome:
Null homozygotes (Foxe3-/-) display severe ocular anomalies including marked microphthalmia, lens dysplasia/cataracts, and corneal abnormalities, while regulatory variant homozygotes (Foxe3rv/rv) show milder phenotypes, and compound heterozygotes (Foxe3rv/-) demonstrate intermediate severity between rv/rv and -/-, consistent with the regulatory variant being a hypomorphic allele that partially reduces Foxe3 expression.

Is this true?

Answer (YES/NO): YES